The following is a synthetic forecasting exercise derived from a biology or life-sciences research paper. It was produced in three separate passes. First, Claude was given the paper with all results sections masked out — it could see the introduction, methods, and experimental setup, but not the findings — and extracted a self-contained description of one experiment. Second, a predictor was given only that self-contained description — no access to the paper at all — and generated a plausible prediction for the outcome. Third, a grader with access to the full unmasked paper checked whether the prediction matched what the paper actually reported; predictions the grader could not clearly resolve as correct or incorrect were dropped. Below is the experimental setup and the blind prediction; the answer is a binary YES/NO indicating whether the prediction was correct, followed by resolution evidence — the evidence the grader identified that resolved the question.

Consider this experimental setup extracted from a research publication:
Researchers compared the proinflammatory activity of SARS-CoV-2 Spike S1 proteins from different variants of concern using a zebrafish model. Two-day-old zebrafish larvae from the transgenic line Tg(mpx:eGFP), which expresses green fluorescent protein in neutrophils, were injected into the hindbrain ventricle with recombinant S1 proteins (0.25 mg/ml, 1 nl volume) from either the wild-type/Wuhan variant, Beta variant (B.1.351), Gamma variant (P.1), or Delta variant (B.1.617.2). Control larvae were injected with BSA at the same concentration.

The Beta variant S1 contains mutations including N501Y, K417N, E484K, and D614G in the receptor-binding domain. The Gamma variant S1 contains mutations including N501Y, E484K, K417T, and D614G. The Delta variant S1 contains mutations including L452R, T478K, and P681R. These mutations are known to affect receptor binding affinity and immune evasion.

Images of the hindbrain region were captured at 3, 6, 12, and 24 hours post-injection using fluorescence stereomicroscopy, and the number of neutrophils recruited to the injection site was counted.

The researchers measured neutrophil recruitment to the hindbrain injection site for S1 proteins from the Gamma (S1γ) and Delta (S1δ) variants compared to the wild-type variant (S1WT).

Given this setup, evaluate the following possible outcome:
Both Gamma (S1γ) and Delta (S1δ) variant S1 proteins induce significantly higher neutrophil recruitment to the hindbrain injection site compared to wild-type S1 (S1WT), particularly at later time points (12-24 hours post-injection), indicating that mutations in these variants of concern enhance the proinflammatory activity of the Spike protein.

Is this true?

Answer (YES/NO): NO